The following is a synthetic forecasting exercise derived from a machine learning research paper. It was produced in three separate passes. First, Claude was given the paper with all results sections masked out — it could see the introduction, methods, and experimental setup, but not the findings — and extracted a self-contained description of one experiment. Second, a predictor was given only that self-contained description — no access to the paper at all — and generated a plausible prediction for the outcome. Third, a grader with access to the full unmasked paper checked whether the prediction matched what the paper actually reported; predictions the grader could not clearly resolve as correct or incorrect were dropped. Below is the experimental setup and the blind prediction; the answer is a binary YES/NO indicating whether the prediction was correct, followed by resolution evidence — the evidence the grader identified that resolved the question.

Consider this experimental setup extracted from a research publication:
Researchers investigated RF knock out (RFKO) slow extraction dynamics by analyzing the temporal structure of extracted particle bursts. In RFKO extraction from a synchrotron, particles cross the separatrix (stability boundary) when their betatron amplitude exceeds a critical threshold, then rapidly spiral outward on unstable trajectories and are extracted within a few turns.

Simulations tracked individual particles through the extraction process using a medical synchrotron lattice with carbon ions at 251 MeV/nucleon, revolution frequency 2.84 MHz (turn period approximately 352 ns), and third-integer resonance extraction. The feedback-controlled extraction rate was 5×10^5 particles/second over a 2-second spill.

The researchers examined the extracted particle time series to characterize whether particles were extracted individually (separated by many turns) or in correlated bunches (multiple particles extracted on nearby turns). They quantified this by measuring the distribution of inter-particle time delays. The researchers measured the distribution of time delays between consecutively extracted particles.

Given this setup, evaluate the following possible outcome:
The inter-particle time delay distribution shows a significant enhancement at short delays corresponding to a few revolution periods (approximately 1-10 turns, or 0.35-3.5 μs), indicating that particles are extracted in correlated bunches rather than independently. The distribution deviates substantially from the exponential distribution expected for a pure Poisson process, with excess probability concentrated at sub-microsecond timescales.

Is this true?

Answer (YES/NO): NO